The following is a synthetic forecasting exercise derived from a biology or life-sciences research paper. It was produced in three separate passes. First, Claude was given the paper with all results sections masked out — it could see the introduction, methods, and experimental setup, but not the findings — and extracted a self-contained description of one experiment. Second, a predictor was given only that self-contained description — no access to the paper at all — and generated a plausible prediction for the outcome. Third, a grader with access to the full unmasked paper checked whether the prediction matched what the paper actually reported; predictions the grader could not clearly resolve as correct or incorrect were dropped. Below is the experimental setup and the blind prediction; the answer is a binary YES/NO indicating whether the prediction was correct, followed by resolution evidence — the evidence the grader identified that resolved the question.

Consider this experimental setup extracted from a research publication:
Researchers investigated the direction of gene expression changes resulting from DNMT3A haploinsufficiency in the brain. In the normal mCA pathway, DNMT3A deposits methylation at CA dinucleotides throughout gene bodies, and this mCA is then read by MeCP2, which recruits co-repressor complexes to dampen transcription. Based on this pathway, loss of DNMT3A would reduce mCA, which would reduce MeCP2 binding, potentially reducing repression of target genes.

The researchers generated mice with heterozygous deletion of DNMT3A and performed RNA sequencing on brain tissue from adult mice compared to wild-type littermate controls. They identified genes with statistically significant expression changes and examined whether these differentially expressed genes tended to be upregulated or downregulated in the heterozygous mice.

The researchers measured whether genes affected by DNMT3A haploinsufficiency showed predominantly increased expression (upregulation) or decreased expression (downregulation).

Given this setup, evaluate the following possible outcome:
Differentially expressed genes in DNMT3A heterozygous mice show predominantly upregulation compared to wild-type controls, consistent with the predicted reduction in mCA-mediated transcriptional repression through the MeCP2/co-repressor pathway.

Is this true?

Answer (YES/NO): YES